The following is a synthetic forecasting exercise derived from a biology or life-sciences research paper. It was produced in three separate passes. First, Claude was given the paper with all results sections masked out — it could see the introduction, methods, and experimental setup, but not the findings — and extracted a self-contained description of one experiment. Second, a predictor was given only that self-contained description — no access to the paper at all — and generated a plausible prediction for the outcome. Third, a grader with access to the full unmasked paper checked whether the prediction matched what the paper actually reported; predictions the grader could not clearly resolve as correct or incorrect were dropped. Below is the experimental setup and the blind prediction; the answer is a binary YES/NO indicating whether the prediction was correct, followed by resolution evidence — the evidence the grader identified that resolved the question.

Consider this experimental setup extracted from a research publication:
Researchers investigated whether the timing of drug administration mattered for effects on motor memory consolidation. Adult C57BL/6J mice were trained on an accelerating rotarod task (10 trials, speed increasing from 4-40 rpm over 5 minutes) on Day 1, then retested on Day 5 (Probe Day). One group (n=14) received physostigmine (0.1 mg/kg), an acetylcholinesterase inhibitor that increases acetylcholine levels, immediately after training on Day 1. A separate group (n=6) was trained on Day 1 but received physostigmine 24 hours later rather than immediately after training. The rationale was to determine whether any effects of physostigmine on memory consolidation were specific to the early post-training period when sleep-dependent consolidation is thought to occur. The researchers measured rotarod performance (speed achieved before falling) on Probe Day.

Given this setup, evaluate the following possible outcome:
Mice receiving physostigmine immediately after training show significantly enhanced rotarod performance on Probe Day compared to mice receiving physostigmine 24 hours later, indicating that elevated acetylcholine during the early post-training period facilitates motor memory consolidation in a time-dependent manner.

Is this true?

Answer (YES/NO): NO